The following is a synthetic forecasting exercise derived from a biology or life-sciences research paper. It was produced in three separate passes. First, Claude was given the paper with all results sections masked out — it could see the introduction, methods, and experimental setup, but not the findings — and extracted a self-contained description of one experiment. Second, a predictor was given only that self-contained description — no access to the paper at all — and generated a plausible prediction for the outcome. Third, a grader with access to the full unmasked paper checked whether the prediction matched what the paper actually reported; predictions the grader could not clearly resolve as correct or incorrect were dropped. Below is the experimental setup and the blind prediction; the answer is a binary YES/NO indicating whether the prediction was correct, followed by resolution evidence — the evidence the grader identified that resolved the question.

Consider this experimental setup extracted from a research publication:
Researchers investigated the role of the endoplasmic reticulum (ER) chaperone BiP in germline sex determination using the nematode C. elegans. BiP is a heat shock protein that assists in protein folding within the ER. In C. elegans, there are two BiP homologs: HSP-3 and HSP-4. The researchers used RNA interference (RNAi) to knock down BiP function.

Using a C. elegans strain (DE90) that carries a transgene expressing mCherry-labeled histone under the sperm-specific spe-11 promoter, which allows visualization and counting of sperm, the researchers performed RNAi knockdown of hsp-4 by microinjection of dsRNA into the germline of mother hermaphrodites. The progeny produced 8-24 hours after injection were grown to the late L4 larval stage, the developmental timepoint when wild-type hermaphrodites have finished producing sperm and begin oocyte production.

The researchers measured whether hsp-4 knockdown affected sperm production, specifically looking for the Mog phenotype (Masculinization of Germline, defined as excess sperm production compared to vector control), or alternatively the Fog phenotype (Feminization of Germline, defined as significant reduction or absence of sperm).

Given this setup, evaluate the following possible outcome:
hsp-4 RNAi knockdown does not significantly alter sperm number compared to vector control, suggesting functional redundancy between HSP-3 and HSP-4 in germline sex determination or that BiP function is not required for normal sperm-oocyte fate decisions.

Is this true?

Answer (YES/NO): NO